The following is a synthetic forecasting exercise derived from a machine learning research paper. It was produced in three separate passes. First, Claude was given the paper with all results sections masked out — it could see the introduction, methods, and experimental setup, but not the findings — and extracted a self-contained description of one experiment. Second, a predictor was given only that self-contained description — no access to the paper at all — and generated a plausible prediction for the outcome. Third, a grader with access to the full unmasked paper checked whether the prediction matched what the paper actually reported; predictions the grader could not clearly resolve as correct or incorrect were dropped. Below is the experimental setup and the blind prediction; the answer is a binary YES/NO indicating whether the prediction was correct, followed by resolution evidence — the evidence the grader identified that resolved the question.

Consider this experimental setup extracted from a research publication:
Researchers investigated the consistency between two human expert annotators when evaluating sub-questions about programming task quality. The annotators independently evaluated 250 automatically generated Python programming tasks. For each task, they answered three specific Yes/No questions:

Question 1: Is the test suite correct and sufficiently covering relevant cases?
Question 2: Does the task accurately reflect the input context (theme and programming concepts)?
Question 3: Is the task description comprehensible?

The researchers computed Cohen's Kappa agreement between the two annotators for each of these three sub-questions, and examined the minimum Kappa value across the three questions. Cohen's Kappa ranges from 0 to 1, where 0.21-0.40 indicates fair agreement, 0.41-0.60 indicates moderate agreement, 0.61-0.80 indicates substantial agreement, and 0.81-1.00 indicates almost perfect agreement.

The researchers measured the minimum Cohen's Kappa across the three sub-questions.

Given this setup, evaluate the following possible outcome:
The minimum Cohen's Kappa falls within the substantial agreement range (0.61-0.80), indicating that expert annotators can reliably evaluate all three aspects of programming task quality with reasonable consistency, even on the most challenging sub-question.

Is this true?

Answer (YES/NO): YES